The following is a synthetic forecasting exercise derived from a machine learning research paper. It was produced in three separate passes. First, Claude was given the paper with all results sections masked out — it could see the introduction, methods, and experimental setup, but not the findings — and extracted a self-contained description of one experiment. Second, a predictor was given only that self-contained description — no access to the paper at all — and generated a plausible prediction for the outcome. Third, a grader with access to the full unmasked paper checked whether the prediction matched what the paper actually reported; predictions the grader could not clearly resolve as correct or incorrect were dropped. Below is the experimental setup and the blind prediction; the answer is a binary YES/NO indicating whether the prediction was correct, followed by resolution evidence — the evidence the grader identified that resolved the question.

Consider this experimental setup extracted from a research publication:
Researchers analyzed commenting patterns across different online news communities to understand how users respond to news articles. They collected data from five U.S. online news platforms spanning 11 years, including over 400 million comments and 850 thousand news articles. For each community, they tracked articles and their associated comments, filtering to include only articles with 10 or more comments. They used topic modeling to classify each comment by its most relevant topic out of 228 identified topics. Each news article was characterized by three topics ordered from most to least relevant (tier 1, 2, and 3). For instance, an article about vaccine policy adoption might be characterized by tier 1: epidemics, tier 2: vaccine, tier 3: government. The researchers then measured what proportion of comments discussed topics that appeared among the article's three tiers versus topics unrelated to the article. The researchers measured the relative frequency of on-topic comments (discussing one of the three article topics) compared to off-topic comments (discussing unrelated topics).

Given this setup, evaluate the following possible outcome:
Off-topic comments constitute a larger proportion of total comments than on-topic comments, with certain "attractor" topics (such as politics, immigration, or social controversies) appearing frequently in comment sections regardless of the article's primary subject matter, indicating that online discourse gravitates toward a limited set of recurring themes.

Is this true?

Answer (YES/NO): NO